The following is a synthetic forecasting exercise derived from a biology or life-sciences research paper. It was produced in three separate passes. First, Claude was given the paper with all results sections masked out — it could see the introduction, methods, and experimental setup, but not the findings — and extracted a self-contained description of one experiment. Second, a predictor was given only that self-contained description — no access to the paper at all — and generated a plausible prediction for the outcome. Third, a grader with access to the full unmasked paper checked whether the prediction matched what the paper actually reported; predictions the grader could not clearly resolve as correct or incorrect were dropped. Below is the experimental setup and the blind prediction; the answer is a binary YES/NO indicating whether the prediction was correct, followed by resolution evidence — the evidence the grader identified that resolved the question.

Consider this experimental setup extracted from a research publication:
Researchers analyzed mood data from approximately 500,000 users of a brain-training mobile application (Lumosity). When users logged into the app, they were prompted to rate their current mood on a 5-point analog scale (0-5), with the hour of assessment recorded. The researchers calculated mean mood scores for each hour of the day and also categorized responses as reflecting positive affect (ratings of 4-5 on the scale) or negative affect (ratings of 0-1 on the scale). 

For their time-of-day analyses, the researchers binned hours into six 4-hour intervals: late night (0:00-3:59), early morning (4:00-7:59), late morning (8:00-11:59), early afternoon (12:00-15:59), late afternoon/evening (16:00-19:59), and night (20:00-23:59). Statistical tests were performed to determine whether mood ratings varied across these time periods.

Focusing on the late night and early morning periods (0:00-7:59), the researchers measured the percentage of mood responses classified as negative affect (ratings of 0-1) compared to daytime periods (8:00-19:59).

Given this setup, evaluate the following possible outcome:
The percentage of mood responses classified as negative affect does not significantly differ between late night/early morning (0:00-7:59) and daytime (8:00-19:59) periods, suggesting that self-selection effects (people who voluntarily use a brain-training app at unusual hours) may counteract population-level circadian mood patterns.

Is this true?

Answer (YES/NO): NO